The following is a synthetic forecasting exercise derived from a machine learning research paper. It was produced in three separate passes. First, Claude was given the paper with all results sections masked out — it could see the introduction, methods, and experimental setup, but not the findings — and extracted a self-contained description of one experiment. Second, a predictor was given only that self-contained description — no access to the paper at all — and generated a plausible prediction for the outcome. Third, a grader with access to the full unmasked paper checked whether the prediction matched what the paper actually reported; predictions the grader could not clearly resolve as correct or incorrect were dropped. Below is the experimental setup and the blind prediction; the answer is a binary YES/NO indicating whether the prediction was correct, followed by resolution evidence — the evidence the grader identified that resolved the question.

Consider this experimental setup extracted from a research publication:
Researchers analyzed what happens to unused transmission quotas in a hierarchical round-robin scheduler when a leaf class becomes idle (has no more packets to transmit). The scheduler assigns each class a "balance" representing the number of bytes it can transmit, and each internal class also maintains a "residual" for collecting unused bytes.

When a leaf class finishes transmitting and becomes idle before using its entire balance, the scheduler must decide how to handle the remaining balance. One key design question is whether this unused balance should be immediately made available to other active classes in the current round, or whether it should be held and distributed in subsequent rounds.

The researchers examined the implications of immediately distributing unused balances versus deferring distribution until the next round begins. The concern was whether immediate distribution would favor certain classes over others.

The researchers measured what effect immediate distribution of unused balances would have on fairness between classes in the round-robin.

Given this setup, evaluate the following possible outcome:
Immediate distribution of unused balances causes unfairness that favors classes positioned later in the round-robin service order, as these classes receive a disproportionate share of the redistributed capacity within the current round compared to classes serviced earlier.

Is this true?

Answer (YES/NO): YES